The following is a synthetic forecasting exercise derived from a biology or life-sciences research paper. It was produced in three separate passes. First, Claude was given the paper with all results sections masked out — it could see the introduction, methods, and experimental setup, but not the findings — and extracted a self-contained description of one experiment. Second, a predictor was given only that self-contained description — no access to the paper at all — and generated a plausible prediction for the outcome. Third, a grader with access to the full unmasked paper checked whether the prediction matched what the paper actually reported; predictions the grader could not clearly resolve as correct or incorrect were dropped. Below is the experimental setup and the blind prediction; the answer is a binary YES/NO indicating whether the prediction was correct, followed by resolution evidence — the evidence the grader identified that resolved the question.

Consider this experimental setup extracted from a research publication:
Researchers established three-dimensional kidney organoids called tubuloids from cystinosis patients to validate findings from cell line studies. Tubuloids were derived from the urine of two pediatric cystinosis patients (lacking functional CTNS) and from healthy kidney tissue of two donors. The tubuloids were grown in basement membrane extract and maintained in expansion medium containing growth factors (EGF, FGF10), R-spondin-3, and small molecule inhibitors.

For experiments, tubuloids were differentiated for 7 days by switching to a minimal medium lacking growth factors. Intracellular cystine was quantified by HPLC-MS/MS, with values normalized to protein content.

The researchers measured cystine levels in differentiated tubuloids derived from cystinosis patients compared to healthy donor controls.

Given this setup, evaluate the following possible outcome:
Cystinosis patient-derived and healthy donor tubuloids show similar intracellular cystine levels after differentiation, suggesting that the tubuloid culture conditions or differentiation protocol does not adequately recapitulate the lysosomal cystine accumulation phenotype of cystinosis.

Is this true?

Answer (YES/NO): NO